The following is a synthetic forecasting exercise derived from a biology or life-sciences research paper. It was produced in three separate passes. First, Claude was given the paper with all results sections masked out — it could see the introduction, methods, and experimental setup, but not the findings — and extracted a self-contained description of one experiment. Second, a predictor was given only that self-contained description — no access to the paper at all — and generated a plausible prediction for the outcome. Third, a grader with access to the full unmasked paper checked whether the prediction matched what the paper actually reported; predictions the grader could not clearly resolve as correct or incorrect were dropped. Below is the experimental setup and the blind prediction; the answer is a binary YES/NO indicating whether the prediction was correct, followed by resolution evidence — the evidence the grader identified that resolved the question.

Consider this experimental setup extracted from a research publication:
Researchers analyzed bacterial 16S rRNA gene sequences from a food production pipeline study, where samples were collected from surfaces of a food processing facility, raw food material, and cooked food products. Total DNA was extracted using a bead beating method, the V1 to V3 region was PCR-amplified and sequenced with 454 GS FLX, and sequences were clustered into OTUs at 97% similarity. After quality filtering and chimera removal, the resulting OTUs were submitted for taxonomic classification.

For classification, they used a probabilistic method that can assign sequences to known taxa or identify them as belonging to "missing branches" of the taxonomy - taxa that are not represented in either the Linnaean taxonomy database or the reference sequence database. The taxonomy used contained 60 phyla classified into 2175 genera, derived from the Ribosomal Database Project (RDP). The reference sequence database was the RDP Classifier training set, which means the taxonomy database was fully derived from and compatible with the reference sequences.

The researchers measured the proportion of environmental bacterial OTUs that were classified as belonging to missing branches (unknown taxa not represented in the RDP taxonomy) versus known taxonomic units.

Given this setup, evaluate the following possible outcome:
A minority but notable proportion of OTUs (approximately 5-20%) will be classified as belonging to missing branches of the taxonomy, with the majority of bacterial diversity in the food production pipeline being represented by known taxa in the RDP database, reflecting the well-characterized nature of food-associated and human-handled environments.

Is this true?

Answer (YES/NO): NO